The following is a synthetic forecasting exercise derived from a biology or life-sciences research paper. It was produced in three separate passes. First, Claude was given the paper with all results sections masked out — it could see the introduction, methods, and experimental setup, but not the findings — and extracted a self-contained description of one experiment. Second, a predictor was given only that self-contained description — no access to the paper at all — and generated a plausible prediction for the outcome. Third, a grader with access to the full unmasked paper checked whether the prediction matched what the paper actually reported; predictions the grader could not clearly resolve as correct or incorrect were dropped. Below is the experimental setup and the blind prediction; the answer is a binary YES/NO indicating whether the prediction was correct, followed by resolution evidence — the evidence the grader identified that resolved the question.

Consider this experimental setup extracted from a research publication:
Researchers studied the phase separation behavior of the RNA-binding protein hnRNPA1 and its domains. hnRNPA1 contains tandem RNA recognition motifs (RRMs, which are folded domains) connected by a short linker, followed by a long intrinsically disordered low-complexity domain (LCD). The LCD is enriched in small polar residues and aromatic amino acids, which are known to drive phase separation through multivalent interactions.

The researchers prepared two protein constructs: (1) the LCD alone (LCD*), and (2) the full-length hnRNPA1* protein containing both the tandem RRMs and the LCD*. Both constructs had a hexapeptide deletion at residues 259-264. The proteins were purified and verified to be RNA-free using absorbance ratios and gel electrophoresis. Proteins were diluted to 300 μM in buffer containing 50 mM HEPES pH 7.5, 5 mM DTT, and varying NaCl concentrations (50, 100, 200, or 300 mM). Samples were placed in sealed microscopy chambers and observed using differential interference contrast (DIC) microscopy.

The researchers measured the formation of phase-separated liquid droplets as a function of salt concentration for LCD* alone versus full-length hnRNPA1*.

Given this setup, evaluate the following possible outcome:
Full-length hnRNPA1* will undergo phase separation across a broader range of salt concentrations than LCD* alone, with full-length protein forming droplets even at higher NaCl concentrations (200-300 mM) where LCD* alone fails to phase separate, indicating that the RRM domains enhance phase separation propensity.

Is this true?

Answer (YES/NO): NO